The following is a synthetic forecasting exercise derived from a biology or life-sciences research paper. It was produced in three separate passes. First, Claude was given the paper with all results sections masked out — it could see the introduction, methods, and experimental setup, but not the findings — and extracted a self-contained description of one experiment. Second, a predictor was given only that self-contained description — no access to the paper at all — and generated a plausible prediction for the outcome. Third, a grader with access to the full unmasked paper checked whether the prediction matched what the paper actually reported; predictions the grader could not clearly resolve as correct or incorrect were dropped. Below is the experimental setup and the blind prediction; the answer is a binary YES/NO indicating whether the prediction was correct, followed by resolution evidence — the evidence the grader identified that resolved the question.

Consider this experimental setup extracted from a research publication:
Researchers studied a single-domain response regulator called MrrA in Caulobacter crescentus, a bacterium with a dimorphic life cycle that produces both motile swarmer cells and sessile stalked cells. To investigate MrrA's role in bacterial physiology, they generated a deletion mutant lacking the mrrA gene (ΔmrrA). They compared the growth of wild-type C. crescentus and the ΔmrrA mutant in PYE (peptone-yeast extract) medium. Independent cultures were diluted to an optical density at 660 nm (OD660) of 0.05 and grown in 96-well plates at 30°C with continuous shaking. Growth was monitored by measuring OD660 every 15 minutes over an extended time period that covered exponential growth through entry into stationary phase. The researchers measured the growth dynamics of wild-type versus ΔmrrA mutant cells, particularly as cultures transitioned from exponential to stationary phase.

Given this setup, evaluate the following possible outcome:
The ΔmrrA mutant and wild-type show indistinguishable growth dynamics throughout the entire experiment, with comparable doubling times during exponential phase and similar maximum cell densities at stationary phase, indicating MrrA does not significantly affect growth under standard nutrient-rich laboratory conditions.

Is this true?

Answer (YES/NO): NO